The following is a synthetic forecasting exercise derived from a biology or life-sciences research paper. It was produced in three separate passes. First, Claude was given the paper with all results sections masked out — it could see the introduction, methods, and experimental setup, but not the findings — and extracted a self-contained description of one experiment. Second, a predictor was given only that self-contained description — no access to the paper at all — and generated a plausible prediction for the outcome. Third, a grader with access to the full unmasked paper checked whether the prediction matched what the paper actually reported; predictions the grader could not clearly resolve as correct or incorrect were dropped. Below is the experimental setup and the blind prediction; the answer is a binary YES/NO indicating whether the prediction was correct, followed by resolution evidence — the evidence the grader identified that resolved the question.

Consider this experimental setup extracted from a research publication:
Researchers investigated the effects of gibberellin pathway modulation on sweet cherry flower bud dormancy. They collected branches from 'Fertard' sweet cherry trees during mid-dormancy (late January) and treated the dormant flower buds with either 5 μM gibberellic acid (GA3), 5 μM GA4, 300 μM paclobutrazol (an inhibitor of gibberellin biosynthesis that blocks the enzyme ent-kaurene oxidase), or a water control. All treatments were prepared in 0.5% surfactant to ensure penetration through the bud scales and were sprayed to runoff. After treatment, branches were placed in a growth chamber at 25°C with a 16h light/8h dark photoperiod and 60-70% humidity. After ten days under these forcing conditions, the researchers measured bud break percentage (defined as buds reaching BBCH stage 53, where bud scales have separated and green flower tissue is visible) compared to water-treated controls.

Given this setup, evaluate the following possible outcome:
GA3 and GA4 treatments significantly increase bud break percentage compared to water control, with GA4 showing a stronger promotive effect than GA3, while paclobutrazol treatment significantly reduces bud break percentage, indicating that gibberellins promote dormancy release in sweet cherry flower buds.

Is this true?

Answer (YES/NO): NO